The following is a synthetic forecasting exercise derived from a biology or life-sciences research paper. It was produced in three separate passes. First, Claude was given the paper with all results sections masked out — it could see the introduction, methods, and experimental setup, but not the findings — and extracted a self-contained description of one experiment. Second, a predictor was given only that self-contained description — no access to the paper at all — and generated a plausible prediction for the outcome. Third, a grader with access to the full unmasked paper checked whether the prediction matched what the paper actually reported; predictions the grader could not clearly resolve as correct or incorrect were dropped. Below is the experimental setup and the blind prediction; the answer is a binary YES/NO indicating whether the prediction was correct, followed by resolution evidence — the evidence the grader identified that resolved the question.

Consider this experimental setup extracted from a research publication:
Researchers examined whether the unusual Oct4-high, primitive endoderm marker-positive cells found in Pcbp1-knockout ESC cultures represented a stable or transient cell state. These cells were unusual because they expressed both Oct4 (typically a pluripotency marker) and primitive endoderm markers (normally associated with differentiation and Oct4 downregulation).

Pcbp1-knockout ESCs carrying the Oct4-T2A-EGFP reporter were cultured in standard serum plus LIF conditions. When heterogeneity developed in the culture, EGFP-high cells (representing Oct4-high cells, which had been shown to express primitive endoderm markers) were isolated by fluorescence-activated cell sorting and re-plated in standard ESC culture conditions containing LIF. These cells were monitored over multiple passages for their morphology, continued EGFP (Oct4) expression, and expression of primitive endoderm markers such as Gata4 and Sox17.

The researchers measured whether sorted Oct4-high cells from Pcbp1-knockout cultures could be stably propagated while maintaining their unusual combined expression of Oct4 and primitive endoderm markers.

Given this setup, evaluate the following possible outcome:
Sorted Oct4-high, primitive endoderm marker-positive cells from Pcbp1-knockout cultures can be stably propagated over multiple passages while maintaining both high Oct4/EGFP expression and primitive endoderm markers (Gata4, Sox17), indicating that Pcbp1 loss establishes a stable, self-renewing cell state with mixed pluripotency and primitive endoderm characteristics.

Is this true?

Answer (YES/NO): NO